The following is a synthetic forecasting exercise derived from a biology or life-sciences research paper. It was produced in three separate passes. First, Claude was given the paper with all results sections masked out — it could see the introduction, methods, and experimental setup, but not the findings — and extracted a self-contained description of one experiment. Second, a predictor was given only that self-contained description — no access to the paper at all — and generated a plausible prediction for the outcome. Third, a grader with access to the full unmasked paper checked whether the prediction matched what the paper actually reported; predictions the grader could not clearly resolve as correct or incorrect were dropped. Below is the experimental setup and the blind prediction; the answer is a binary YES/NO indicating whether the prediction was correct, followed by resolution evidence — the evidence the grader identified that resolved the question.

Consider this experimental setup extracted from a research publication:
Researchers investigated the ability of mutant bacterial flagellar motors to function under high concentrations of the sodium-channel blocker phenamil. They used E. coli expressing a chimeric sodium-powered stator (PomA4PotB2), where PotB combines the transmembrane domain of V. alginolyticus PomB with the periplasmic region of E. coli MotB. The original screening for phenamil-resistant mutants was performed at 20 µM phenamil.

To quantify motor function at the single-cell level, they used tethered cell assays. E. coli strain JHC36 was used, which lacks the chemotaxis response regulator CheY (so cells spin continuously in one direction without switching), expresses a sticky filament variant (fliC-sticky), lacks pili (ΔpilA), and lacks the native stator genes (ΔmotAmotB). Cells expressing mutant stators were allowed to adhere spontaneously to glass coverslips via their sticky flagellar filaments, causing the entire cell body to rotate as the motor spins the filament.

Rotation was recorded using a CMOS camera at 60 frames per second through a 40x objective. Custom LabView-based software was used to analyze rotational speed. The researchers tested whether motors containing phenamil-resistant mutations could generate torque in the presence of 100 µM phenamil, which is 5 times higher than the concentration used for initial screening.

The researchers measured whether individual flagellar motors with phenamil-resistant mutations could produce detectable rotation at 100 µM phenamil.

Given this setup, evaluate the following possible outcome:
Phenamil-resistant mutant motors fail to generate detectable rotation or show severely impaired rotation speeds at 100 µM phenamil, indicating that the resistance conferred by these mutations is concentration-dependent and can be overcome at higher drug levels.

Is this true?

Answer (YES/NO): NO